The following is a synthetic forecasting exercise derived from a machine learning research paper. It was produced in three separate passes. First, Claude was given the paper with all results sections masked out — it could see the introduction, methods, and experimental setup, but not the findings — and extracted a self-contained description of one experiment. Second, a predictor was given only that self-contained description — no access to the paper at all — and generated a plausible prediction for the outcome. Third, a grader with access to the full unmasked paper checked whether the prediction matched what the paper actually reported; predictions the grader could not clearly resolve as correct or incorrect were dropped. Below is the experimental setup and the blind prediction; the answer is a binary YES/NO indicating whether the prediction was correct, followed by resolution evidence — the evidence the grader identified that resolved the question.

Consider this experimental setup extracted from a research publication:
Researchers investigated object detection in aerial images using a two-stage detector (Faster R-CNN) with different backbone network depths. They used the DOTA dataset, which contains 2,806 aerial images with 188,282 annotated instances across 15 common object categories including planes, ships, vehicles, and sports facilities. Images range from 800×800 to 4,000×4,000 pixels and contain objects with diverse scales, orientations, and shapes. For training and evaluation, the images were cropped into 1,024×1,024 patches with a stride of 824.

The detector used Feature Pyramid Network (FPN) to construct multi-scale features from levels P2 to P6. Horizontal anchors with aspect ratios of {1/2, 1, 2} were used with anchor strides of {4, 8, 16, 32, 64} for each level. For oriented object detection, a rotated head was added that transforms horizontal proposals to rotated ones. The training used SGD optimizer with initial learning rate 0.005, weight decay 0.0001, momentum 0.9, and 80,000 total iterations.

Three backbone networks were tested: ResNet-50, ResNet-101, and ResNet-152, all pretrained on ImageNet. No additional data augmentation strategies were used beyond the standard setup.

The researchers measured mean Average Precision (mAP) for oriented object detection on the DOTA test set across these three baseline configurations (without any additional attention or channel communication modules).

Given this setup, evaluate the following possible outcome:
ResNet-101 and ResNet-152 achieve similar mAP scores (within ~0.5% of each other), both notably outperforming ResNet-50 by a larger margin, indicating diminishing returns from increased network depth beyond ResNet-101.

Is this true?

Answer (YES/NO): NO